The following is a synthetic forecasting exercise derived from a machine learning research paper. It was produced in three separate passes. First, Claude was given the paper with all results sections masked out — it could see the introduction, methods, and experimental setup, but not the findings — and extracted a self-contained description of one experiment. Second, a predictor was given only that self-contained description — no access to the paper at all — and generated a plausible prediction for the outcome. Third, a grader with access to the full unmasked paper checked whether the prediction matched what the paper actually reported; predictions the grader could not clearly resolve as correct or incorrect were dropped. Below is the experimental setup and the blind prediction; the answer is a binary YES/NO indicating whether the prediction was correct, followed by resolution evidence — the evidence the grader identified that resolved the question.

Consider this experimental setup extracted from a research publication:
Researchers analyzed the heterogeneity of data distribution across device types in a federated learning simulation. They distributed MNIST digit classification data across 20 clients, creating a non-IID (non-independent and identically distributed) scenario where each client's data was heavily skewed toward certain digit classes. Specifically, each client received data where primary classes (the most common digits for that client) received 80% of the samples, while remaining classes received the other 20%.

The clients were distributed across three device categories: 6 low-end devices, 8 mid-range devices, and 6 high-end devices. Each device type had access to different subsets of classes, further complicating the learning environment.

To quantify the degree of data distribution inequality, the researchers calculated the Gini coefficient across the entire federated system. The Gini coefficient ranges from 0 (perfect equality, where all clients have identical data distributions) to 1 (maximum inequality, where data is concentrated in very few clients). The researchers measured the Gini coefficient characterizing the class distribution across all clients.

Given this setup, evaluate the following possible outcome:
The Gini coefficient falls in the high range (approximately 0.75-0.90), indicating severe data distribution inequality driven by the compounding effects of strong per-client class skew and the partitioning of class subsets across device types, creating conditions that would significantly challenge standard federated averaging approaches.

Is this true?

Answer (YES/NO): NO